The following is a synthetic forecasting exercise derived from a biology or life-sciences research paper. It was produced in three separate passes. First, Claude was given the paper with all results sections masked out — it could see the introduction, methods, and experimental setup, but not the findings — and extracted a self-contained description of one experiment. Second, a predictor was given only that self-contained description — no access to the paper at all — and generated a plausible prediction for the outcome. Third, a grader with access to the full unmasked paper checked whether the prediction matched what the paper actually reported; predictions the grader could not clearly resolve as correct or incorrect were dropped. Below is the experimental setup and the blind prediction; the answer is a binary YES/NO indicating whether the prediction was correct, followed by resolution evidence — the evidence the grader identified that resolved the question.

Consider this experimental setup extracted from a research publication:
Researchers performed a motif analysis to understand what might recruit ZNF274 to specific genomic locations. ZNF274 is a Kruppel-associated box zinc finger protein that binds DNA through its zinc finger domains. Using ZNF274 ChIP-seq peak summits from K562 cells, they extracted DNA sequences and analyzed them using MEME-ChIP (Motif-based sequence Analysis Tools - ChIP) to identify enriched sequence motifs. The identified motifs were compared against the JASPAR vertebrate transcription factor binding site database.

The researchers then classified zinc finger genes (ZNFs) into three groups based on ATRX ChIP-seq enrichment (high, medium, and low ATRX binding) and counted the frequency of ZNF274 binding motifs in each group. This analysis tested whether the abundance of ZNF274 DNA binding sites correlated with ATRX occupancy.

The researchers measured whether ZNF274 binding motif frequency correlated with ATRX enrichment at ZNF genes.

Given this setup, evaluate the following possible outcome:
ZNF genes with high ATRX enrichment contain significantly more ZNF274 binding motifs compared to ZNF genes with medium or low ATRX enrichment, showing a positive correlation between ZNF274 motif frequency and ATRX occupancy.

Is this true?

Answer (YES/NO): NO